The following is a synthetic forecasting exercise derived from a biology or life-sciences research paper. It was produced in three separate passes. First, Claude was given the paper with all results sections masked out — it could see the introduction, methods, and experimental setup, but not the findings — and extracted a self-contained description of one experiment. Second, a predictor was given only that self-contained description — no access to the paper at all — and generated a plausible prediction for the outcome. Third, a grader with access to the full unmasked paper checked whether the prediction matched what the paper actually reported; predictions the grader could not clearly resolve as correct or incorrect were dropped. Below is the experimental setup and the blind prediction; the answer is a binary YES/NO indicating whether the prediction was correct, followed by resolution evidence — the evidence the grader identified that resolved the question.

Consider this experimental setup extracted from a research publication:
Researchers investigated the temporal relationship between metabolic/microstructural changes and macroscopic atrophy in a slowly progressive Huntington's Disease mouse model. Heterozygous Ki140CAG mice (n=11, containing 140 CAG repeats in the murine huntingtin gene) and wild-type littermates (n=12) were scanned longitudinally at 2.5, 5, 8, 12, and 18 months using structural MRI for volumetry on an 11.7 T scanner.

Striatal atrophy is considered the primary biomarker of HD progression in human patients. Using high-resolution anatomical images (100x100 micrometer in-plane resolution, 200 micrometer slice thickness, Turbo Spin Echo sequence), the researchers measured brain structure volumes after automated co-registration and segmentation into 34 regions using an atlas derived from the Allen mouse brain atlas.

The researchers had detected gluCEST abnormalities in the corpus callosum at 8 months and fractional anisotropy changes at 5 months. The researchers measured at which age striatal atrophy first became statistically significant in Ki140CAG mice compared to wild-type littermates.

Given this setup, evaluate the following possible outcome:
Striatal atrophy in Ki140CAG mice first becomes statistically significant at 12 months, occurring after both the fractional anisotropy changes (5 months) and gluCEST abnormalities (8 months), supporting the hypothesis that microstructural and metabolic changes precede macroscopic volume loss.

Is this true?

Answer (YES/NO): NO